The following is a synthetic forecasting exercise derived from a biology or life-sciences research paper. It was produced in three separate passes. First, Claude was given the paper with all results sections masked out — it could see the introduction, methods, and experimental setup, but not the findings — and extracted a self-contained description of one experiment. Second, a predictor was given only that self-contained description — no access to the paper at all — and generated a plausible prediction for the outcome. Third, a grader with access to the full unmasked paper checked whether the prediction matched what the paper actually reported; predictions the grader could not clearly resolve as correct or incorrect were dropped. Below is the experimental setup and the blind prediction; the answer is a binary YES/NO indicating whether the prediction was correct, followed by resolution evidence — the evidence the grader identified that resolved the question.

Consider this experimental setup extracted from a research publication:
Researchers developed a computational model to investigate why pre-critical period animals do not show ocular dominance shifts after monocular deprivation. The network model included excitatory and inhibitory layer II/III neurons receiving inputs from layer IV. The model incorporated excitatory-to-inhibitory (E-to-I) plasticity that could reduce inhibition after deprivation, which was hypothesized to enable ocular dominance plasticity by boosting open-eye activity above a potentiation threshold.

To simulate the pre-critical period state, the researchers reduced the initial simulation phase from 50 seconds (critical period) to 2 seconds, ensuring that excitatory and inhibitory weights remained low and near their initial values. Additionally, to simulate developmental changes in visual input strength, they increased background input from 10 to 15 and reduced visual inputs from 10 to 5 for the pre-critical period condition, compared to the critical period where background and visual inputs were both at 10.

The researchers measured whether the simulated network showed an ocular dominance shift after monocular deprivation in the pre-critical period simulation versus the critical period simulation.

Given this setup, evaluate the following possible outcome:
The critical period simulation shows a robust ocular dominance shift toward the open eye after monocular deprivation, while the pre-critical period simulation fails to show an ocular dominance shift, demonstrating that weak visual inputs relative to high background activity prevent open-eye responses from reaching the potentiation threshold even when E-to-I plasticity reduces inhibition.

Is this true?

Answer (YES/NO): NO